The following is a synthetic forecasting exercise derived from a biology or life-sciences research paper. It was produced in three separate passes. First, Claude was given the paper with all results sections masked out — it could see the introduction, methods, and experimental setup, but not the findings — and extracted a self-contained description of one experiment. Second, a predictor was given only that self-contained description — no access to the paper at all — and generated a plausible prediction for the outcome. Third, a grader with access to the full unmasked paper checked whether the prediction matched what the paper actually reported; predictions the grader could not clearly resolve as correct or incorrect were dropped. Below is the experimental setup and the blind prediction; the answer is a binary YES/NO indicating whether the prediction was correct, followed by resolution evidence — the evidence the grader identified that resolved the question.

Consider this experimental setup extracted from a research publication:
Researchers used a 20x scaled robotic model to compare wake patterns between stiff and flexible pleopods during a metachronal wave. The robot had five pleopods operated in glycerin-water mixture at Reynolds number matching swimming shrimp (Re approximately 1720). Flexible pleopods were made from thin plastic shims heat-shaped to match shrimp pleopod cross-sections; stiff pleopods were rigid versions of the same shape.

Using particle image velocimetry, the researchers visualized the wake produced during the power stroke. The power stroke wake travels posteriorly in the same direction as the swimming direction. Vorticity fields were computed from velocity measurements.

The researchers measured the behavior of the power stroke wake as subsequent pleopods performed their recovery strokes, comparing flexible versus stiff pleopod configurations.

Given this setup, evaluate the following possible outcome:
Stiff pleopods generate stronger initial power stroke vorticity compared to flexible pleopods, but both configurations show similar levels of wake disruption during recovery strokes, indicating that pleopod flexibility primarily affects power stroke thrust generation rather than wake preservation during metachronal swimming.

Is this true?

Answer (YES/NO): NO